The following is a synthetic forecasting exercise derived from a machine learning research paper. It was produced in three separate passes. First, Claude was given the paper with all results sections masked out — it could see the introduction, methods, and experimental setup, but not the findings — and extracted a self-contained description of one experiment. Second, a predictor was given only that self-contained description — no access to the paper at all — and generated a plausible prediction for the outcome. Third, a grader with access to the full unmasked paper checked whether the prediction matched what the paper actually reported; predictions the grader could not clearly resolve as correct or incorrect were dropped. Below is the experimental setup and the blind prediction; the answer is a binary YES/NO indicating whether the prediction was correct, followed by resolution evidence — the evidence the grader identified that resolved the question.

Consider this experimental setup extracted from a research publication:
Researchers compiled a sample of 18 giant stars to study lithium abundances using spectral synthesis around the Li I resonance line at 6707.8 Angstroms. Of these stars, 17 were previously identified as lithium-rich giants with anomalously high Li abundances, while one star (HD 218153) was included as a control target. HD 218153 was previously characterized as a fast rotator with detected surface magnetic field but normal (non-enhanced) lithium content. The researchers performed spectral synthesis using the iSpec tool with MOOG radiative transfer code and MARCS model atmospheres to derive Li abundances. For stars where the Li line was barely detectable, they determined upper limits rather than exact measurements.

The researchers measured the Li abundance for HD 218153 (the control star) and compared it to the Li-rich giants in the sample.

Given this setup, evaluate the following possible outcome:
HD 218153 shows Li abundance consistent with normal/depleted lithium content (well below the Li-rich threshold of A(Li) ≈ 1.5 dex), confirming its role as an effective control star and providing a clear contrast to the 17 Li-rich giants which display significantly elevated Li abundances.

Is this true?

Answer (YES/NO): YES